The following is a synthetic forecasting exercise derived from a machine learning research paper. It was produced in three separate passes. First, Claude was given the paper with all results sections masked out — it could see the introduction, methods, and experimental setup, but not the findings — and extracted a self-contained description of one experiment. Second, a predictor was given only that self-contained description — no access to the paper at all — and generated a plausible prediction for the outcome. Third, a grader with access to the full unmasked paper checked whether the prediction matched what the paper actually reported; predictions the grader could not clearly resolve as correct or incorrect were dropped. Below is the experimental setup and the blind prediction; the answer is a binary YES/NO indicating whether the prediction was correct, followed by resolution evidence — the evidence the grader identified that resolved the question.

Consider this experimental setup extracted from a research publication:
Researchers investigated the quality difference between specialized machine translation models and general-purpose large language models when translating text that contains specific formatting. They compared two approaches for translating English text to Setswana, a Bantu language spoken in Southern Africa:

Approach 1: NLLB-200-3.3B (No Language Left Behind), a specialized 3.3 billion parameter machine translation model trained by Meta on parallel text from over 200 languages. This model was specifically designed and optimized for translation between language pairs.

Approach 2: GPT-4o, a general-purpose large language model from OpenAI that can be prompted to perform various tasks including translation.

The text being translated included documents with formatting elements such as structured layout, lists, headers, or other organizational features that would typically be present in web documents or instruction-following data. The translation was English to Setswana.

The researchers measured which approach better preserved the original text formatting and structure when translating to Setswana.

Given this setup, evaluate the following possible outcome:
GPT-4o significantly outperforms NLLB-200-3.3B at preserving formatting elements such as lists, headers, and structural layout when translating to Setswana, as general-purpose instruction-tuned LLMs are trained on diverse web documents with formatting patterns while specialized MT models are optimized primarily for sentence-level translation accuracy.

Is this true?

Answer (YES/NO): YES